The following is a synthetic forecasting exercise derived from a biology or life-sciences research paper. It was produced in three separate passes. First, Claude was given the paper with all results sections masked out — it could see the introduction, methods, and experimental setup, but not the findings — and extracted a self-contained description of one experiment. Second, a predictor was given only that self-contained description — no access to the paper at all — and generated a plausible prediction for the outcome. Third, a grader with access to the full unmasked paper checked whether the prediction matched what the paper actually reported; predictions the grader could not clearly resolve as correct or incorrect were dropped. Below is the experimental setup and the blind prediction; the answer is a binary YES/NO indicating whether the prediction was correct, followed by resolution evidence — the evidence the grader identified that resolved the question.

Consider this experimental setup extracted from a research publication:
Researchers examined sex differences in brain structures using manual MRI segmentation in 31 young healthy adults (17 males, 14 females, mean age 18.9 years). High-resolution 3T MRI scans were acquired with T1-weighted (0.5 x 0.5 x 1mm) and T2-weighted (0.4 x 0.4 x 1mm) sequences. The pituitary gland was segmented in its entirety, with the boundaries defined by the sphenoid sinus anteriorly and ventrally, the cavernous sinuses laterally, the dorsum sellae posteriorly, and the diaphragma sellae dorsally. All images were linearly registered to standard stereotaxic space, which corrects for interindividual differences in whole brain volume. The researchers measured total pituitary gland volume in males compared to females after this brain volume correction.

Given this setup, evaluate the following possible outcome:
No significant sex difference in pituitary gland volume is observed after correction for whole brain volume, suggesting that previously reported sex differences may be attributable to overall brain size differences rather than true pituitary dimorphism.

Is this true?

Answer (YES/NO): YES